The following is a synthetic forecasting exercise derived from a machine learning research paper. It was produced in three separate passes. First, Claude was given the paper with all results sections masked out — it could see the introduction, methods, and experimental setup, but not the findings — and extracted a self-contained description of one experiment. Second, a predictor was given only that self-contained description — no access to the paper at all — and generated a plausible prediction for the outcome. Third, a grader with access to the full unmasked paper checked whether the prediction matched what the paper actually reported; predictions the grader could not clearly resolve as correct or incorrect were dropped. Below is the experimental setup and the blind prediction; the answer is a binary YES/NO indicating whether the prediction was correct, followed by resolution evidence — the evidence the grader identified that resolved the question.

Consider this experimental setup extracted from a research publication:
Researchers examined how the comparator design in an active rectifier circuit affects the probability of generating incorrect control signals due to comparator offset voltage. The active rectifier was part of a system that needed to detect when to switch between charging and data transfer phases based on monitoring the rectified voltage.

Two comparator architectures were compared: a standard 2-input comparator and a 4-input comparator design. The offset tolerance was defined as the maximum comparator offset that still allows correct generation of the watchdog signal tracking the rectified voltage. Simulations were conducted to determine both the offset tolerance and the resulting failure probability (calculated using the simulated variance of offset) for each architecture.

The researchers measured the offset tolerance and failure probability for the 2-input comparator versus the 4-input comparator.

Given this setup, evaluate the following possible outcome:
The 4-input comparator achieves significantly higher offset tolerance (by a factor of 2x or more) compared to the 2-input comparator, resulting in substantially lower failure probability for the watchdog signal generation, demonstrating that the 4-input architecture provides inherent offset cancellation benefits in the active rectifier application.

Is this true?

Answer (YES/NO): YES